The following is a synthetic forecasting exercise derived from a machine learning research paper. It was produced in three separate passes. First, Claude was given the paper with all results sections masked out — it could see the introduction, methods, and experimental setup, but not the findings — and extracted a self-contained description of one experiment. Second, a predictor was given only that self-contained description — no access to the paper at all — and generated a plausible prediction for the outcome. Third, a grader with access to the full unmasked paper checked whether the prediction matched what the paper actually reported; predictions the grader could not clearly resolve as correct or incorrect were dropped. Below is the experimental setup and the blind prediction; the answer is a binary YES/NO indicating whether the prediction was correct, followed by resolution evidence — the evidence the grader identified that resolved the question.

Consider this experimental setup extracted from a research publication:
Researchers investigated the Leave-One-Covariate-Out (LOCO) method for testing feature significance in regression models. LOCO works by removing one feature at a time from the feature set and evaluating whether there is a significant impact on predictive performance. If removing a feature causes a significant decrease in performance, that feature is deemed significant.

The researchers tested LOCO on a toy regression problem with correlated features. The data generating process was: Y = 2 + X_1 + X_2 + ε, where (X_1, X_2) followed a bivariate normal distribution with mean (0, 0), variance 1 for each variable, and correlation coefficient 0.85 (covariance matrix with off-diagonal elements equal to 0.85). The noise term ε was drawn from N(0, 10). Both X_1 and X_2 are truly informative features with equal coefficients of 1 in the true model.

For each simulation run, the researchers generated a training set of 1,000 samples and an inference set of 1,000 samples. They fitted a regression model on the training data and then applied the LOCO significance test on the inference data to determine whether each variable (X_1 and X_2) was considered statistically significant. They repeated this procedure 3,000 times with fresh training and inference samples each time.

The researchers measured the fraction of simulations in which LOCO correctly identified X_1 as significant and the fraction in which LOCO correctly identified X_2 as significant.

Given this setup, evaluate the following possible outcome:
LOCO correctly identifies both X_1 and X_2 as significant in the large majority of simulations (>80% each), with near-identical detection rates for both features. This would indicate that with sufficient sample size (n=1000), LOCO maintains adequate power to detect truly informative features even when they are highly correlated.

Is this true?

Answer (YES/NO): NO